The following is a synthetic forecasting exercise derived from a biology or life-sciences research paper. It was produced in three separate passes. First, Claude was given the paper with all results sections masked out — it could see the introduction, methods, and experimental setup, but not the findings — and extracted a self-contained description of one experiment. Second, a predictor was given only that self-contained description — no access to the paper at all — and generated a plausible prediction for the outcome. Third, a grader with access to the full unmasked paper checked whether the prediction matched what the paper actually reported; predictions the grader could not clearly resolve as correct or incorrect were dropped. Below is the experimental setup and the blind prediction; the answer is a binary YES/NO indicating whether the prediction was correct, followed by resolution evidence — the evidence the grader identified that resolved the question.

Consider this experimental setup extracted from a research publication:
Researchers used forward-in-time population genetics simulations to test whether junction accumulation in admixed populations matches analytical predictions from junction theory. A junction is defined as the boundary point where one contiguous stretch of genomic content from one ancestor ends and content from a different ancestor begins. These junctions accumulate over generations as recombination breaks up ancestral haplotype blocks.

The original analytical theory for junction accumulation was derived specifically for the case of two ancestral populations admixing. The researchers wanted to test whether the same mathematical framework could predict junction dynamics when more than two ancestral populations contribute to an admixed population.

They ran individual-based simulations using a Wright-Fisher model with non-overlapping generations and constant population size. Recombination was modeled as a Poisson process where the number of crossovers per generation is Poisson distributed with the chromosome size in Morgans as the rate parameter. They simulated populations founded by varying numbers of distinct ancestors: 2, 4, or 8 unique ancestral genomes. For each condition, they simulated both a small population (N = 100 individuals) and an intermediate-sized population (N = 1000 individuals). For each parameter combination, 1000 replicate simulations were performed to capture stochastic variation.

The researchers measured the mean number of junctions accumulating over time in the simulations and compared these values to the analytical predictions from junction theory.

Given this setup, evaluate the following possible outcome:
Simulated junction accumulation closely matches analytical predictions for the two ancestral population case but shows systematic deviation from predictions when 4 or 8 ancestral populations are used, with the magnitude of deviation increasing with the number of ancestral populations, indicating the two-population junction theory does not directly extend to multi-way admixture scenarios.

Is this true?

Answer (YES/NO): NO